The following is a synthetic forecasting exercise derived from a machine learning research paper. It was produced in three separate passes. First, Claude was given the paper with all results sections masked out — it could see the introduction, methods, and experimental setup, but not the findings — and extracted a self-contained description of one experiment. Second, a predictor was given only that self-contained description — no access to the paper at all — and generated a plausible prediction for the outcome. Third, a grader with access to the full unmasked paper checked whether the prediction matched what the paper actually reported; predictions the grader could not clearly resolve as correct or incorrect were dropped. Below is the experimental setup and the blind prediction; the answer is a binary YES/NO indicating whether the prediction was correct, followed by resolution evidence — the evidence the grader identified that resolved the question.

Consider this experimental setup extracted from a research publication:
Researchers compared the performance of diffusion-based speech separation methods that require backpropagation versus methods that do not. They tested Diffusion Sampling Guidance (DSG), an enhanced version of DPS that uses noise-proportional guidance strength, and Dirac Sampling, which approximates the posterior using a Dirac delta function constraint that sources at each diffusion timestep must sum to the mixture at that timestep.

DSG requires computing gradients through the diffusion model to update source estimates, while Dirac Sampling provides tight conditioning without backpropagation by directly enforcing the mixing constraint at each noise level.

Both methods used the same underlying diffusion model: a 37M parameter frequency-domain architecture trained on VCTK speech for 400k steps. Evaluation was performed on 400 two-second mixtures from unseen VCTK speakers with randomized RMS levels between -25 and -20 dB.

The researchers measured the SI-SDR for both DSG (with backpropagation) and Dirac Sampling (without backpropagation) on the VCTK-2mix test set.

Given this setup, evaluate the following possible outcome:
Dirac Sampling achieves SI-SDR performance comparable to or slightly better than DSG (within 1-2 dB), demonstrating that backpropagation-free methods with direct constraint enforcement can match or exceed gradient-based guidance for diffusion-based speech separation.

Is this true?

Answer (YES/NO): NO